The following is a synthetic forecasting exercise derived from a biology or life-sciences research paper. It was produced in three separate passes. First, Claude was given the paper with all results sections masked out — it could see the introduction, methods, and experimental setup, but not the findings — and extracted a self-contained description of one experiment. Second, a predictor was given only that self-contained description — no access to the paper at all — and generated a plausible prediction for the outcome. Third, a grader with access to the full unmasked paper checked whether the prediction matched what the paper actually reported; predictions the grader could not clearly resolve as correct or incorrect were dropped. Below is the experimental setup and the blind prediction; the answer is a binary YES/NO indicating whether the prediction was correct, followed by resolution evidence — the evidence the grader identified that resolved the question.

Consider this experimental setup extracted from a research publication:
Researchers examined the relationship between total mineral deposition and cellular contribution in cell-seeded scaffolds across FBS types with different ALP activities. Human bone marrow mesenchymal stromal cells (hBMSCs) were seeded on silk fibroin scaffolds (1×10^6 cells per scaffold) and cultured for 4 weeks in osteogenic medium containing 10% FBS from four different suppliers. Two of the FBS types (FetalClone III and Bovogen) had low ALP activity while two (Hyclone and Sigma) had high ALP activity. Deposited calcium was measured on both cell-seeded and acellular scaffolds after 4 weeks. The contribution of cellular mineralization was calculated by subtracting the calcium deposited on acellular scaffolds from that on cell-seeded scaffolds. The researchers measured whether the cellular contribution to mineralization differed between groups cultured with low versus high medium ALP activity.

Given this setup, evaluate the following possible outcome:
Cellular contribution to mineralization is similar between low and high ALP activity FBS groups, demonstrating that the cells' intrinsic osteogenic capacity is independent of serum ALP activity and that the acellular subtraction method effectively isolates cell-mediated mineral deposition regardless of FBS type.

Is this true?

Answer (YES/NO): NO